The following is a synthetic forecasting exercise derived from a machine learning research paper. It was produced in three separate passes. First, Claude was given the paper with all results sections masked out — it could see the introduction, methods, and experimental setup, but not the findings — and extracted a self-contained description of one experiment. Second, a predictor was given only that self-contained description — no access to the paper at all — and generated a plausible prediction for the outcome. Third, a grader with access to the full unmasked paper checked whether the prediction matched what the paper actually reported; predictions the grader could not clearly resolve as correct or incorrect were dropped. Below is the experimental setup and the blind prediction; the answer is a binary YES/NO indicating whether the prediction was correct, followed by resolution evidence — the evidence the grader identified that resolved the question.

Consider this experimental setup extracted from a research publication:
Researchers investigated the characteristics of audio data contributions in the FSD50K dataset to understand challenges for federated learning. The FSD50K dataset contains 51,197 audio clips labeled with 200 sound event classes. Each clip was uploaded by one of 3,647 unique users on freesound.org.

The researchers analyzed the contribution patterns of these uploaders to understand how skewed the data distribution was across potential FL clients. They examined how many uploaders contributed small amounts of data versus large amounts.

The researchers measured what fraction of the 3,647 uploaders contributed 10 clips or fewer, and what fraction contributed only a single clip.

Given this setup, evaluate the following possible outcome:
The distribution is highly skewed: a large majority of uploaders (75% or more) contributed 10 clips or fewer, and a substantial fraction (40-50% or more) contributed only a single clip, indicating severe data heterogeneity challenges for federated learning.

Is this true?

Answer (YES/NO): YES